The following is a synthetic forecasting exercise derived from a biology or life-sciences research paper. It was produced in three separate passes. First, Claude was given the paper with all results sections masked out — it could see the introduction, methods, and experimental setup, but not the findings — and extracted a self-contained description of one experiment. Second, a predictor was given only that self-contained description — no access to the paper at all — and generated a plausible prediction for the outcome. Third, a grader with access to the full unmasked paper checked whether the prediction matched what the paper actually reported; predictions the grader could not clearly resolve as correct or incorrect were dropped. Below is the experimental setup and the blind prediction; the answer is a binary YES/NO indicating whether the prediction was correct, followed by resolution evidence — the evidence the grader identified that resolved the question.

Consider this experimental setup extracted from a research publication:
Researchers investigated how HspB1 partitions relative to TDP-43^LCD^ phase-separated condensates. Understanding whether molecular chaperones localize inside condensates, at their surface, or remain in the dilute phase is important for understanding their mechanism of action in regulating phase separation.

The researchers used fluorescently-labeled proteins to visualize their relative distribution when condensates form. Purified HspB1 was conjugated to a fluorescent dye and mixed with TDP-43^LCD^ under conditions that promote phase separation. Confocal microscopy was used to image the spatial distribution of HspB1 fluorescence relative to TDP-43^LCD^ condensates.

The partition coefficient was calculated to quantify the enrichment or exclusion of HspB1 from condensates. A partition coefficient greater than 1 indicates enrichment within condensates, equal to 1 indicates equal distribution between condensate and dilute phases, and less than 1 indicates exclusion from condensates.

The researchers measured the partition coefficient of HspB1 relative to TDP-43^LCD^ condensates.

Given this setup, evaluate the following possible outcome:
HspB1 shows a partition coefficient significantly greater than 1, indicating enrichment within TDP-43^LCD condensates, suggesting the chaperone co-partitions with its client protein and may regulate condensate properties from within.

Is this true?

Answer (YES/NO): YES